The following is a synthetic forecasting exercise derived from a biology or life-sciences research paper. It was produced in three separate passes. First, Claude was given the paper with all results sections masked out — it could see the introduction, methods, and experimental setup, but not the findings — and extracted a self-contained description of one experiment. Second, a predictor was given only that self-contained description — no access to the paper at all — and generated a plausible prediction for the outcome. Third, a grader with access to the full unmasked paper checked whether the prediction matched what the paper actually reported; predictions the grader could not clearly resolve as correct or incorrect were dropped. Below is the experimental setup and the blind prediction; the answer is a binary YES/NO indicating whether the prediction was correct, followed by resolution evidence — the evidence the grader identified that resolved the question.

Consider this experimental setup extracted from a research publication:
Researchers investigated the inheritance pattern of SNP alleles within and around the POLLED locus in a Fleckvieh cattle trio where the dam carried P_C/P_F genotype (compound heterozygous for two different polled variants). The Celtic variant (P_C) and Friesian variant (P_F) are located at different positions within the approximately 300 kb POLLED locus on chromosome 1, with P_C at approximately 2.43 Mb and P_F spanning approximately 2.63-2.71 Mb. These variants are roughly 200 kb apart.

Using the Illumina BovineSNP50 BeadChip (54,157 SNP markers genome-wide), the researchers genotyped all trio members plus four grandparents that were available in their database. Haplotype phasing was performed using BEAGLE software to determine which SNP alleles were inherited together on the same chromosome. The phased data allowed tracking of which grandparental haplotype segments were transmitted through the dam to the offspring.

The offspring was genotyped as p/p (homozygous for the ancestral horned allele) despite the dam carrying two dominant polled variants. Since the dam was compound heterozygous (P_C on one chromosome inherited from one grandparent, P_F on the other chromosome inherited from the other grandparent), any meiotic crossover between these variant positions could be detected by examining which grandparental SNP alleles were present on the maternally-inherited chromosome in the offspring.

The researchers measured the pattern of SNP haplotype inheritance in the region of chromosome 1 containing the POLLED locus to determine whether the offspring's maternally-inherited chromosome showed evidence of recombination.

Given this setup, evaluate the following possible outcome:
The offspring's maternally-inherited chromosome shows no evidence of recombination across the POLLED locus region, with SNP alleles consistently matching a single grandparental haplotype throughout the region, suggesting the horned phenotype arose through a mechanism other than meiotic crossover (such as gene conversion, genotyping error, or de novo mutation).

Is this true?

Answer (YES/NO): NO